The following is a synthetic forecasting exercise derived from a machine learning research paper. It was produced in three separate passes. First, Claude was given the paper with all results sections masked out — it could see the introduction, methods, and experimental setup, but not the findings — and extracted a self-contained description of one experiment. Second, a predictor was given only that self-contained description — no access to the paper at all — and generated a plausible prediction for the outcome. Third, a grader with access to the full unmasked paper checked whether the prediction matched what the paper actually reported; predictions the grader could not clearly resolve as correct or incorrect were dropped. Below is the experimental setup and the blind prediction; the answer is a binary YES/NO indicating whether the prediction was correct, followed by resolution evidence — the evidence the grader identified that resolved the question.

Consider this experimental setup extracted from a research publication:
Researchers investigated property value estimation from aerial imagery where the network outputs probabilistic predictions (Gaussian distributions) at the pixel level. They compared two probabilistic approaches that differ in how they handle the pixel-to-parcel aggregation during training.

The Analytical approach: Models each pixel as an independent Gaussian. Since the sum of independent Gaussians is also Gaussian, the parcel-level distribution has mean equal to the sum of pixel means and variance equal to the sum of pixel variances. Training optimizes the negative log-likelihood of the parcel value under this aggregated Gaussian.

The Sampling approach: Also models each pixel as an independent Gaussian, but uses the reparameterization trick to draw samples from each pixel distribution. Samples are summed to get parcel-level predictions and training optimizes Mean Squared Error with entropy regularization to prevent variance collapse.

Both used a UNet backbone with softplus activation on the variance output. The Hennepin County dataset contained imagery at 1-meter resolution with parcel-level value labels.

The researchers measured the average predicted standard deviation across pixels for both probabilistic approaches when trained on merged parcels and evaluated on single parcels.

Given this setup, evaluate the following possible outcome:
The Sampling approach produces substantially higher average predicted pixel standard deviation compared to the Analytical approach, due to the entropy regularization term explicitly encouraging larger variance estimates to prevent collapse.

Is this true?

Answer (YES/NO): NO